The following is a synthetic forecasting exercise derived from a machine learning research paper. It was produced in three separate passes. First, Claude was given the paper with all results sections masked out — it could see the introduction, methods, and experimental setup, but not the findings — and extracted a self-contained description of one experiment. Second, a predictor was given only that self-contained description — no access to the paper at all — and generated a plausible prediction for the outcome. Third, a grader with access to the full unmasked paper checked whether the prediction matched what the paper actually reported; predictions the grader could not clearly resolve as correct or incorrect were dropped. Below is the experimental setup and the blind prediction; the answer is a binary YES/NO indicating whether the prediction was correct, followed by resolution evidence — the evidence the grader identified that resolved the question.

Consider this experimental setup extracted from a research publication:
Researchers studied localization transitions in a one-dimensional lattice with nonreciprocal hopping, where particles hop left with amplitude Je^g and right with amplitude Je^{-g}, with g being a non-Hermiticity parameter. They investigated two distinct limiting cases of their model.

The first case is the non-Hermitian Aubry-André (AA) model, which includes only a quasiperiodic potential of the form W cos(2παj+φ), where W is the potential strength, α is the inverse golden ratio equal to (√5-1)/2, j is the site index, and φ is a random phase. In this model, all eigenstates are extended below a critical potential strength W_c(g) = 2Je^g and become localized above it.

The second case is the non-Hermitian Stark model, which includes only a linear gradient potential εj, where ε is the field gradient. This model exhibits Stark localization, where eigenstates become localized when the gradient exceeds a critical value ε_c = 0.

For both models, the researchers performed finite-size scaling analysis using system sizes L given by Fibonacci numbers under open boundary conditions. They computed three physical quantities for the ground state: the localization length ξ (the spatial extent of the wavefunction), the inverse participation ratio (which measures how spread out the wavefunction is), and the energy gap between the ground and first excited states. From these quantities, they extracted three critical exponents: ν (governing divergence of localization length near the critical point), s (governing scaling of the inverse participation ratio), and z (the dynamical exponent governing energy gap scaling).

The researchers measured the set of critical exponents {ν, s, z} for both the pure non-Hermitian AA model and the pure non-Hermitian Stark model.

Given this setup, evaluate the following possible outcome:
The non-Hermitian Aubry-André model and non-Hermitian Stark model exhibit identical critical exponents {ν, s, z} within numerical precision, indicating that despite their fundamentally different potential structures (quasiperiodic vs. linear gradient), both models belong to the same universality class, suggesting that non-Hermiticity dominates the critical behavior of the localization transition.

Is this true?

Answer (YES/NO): NO